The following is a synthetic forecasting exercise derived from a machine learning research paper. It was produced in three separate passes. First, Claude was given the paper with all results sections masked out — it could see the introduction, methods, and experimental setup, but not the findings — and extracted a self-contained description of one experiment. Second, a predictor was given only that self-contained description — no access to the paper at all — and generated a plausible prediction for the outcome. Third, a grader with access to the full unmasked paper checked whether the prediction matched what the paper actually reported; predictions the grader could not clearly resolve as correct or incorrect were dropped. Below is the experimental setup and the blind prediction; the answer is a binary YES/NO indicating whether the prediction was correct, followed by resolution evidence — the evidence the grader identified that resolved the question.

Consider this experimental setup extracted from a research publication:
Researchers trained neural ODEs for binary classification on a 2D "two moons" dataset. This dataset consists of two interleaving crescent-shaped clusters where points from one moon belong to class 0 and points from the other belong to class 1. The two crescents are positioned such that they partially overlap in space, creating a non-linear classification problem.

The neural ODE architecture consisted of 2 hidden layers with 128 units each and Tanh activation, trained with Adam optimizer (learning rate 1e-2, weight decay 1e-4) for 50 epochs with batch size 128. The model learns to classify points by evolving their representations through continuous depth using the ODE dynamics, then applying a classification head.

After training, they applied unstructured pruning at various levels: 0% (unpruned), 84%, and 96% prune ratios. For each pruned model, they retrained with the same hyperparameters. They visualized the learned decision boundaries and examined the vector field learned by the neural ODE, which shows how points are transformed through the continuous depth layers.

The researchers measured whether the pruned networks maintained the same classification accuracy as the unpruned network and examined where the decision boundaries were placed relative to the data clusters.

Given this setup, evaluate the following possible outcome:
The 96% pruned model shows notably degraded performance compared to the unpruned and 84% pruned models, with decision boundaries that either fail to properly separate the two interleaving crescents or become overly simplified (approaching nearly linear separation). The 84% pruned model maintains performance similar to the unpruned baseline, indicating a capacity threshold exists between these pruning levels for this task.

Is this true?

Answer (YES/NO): NO